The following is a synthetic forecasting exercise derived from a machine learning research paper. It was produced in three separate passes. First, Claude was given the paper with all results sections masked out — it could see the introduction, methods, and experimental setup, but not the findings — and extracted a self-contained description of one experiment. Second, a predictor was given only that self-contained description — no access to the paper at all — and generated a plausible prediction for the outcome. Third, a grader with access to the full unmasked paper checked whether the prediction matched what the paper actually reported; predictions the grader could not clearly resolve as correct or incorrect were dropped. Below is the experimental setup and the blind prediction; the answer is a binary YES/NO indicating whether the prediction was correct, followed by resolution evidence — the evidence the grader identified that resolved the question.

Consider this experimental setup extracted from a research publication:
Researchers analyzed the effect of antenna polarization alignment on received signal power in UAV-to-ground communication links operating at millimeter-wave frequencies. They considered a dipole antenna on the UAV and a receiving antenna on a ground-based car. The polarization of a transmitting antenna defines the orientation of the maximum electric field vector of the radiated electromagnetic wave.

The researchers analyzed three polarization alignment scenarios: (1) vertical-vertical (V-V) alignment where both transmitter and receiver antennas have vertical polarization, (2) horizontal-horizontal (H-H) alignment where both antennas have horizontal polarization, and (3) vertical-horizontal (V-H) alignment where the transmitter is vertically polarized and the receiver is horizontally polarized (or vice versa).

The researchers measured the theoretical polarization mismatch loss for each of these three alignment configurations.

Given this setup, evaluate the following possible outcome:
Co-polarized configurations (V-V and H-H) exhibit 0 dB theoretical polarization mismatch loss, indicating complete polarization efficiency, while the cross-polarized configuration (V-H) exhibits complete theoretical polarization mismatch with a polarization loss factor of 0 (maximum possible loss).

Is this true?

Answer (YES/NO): YES